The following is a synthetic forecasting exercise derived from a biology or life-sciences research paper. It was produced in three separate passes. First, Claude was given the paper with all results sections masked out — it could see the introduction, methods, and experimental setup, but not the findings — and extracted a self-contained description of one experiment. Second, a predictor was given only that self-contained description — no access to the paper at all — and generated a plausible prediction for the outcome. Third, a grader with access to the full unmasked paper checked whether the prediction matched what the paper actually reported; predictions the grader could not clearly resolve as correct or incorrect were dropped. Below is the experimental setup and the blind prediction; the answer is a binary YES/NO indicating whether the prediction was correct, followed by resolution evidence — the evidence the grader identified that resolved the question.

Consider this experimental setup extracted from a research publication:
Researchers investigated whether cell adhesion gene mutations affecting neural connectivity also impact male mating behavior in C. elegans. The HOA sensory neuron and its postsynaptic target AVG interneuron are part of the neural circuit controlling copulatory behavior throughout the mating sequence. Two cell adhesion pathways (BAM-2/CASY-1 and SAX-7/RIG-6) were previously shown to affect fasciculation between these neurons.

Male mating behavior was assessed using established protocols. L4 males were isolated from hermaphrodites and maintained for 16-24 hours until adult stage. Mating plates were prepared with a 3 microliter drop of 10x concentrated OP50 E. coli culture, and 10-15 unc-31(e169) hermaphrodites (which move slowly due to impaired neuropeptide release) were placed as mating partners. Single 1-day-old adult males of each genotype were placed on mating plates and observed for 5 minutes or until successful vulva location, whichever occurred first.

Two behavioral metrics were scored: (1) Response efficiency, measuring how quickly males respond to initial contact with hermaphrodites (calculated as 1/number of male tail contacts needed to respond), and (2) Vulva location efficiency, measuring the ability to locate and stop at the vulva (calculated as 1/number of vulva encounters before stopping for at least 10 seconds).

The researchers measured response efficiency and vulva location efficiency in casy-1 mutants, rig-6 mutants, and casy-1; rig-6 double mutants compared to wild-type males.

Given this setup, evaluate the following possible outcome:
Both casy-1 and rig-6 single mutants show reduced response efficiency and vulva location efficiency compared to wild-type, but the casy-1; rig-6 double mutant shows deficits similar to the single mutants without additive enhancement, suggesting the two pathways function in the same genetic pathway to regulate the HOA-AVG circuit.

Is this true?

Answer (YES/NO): NO